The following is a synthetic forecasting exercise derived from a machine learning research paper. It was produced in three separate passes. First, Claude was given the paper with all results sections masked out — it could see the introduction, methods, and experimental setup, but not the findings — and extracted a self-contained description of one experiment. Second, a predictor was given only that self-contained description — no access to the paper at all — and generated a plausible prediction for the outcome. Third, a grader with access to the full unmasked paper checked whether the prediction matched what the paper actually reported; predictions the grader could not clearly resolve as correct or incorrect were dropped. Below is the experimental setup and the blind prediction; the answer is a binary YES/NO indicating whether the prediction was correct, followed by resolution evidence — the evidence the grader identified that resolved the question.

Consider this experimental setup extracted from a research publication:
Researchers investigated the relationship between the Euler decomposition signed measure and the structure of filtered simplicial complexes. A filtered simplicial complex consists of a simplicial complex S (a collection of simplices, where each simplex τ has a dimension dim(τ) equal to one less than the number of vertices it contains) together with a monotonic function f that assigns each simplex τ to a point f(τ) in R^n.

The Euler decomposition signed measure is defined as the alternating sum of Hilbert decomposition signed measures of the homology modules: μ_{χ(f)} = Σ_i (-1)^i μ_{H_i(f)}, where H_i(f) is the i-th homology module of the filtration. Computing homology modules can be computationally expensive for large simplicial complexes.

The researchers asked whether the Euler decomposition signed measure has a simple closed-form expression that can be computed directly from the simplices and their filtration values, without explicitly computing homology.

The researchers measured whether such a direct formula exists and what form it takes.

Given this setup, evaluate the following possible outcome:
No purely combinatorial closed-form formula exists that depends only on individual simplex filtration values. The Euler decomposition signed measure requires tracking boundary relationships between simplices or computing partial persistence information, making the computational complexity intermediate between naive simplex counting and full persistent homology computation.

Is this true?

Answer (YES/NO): NO